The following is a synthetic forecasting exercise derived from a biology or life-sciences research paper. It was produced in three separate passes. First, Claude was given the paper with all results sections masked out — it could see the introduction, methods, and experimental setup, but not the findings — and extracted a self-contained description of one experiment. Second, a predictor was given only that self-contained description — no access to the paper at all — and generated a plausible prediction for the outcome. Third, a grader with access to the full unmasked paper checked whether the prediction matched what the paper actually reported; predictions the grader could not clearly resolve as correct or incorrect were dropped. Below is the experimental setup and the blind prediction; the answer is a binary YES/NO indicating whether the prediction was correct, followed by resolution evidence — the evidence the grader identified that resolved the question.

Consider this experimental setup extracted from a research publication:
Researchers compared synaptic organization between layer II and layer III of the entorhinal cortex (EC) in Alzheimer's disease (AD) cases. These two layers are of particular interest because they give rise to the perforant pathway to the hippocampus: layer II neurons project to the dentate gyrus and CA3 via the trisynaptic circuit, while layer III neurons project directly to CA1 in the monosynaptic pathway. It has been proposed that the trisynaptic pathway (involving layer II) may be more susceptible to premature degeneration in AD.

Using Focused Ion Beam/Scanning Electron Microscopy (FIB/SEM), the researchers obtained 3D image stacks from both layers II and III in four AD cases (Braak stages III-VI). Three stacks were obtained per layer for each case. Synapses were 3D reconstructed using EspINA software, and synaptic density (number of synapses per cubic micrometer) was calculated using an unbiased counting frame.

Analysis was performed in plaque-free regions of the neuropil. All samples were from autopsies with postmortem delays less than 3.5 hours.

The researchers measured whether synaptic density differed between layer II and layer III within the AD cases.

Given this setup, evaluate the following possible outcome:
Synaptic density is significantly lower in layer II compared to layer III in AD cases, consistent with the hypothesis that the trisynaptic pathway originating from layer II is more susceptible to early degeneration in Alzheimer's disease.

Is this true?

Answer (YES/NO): NO